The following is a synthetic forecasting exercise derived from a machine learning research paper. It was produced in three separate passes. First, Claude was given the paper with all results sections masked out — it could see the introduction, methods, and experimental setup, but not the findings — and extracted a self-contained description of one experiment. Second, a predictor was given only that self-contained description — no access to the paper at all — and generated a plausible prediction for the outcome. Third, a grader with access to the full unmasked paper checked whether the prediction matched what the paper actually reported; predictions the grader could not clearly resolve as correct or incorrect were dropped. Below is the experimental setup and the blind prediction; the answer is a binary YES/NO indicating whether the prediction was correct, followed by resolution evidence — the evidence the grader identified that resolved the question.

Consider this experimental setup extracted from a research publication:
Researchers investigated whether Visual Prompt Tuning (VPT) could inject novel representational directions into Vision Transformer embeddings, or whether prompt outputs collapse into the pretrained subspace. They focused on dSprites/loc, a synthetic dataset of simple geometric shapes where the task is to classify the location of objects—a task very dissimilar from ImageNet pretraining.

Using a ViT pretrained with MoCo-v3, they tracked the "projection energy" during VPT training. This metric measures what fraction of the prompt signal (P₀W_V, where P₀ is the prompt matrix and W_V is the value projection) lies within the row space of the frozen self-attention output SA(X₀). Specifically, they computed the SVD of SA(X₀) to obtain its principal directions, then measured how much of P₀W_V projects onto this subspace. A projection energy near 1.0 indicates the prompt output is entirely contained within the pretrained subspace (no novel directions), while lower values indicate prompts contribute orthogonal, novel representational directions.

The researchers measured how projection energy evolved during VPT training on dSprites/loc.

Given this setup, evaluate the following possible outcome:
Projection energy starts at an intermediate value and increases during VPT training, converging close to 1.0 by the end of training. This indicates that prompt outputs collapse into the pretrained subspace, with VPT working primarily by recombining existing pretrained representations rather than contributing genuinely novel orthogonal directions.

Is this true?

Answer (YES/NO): YES